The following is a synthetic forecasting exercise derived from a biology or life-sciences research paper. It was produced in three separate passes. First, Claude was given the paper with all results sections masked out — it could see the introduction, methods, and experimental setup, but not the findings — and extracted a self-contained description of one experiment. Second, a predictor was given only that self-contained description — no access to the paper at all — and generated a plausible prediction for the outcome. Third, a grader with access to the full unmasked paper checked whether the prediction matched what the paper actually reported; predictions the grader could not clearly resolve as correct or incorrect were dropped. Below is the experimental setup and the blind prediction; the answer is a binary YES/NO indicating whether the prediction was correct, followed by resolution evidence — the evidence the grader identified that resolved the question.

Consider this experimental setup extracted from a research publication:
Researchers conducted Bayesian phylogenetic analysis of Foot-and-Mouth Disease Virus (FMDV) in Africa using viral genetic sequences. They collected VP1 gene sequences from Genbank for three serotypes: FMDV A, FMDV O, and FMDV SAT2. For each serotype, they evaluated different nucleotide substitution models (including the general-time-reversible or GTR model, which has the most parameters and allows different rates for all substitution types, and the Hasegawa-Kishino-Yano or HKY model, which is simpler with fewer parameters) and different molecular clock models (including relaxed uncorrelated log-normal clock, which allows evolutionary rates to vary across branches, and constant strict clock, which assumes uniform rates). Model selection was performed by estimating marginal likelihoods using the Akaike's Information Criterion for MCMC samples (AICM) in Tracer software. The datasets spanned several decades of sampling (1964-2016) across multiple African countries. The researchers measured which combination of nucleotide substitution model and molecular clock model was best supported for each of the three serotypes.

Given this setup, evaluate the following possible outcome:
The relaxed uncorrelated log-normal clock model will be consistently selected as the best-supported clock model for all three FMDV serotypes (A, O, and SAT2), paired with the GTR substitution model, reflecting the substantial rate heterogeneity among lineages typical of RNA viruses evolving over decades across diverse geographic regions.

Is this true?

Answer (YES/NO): NO